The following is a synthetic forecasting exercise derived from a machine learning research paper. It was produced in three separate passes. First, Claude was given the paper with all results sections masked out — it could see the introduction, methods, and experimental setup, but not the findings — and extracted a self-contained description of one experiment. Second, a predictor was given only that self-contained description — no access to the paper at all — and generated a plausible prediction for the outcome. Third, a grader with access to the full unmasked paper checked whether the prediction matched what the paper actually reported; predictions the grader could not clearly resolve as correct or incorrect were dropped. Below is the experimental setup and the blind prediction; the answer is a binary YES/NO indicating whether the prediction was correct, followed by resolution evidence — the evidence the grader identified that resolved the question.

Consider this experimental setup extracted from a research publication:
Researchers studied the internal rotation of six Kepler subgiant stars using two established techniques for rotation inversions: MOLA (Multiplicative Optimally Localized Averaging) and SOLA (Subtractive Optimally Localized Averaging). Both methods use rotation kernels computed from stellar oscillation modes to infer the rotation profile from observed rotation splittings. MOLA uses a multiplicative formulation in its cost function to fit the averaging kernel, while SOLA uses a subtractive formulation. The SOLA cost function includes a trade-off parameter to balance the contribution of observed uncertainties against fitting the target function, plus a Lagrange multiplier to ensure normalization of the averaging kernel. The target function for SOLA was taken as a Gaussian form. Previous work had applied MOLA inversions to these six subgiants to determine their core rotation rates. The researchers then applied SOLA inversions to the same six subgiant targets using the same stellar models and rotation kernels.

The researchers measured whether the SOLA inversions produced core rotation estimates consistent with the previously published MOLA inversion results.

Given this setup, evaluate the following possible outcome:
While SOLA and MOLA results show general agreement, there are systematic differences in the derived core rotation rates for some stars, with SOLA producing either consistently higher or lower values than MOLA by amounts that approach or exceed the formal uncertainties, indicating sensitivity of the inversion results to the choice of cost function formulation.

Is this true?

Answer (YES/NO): NO